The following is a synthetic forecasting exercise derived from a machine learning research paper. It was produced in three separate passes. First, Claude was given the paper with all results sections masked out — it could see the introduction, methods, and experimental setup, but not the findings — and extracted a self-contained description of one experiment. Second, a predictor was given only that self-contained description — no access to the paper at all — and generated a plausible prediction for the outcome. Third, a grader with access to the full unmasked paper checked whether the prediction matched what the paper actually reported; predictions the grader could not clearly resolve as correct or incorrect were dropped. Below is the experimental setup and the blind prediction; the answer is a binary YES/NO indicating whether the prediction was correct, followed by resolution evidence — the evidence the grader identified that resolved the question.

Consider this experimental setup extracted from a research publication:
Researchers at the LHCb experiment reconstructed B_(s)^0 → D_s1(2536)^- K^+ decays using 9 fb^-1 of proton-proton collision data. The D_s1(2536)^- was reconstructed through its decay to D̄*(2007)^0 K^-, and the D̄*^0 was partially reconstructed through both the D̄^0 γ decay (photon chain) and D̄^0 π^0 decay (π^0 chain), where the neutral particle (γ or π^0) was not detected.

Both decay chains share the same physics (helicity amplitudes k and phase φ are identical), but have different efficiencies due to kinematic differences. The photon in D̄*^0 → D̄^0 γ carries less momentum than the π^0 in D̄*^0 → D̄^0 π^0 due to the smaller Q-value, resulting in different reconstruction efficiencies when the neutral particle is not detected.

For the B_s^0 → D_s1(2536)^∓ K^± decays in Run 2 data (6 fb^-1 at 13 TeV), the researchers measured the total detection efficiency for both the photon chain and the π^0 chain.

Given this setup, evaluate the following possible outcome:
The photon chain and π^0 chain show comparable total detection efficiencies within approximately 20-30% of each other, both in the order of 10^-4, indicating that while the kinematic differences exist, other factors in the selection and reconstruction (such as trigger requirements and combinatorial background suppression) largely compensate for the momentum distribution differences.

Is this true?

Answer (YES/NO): YES